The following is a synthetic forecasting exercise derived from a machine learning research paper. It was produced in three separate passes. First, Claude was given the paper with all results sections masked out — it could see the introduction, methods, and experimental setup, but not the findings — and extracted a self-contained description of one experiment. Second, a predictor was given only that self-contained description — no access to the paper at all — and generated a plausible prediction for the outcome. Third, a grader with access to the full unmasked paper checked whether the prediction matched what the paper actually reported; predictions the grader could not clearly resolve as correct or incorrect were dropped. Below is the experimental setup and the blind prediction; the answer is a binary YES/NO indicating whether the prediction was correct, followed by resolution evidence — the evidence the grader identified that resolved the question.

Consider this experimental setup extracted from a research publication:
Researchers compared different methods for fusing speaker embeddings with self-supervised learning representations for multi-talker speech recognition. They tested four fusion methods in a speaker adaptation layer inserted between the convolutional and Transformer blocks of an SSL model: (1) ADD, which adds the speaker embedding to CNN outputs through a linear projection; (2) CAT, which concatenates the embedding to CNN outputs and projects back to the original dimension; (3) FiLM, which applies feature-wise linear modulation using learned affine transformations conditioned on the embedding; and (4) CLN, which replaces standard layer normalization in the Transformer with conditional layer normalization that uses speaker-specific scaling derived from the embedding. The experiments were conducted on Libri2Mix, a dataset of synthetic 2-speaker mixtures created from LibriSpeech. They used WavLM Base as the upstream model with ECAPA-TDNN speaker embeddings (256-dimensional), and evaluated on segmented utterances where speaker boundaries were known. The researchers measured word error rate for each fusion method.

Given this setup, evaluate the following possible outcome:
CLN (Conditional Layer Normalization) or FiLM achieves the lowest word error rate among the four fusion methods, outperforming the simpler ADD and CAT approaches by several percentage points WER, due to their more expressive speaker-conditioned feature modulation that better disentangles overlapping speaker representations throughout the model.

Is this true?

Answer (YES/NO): NO